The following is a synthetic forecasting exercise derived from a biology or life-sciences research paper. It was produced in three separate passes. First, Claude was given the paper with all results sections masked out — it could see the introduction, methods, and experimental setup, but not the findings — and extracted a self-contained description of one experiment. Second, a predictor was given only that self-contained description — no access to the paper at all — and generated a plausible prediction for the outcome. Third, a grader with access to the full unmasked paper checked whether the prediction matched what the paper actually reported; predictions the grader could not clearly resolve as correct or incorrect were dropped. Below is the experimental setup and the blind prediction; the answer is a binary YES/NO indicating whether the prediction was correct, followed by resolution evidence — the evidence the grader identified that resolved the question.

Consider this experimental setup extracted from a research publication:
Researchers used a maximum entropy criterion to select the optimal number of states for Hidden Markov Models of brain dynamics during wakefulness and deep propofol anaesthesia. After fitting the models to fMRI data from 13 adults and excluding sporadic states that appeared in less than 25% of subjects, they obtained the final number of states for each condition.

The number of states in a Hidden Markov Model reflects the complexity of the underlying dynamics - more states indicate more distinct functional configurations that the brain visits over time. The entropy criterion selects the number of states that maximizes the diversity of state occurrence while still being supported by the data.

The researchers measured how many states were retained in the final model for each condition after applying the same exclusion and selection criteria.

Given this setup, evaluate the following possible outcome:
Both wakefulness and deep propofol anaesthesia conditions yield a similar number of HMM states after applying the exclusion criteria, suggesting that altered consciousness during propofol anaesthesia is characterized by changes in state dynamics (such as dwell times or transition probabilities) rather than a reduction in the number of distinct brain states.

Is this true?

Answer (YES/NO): NO